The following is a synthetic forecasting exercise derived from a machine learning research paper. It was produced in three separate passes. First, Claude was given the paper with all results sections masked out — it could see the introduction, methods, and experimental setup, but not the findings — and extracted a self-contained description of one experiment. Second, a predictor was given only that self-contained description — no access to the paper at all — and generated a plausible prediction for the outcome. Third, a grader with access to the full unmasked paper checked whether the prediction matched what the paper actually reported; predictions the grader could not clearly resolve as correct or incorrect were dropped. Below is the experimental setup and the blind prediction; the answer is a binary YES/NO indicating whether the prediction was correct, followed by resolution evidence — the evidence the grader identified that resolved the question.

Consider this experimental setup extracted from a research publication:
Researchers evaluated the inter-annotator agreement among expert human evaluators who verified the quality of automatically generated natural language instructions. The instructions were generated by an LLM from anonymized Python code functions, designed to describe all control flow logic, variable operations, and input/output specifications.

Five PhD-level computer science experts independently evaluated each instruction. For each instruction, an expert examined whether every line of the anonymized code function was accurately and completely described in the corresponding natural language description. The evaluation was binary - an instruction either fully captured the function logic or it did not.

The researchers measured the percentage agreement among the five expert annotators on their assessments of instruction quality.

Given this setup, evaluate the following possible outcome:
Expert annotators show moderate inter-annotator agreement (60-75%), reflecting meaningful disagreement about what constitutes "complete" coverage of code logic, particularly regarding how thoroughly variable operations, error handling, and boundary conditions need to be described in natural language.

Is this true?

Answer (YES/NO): NO